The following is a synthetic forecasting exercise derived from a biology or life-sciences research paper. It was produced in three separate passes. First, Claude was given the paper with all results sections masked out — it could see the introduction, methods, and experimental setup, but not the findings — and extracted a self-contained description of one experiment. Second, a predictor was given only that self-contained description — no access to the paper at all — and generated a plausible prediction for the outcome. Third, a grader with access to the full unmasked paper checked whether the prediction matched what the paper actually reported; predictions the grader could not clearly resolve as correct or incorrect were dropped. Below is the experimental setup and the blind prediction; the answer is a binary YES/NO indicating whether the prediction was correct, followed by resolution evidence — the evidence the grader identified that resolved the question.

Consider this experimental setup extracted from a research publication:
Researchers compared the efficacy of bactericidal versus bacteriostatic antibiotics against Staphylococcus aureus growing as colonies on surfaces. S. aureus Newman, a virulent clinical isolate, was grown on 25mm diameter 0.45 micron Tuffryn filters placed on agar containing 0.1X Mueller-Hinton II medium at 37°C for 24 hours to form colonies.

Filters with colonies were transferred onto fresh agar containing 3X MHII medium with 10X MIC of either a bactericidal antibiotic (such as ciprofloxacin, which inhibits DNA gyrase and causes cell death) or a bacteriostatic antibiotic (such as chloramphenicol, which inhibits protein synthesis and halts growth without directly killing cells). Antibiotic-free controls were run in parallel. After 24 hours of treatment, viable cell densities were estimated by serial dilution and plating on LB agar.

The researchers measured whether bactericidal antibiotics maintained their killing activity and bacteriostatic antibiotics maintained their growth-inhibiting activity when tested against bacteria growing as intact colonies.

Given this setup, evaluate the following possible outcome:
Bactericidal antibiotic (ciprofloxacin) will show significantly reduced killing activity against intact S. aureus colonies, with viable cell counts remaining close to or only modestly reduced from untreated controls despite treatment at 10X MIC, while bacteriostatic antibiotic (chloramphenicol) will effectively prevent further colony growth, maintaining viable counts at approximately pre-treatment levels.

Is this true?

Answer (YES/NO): NO